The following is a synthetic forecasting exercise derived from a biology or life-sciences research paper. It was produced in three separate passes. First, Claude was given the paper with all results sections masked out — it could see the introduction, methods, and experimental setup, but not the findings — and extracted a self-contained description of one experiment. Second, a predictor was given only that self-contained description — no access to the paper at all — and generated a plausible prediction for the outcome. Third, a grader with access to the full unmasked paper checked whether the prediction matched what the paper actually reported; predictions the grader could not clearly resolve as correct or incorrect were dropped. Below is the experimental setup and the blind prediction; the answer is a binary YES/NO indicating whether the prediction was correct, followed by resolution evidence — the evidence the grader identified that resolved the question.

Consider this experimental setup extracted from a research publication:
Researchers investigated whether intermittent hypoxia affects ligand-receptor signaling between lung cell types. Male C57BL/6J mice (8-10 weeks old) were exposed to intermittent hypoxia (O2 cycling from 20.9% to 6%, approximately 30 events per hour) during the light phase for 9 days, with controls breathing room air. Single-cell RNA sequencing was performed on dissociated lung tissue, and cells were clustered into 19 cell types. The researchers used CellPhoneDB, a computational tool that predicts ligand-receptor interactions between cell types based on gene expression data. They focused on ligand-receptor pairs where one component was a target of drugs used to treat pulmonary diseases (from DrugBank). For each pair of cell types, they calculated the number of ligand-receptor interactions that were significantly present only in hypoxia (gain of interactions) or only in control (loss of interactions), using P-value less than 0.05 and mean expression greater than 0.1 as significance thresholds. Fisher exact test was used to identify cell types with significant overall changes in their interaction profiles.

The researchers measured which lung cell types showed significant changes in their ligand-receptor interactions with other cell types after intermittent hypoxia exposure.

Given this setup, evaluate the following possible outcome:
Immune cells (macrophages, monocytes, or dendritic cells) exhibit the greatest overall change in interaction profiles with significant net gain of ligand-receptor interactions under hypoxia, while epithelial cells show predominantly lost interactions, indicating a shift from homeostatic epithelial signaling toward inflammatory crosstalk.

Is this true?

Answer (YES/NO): NO